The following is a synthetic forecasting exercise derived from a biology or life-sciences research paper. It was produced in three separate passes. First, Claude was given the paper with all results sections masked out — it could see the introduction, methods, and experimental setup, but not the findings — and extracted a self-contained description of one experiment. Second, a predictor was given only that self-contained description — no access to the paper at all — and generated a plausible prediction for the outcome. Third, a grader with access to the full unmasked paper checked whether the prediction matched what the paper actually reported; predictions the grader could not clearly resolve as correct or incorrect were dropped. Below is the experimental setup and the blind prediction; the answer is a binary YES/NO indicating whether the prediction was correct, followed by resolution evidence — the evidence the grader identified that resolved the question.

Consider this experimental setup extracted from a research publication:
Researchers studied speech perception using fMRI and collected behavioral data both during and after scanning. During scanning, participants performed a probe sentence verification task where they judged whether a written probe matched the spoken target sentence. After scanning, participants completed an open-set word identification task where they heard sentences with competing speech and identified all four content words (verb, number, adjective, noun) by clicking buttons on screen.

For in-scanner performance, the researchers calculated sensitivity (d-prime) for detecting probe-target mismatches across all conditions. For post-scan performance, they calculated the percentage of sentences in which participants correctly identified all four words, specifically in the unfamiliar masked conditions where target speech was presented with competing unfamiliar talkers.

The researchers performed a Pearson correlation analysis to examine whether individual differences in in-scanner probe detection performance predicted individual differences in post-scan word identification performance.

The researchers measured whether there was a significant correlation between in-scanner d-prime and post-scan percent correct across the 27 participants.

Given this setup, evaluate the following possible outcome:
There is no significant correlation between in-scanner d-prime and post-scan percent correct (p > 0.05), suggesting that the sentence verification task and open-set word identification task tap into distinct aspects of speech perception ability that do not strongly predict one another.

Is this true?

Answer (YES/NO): NO